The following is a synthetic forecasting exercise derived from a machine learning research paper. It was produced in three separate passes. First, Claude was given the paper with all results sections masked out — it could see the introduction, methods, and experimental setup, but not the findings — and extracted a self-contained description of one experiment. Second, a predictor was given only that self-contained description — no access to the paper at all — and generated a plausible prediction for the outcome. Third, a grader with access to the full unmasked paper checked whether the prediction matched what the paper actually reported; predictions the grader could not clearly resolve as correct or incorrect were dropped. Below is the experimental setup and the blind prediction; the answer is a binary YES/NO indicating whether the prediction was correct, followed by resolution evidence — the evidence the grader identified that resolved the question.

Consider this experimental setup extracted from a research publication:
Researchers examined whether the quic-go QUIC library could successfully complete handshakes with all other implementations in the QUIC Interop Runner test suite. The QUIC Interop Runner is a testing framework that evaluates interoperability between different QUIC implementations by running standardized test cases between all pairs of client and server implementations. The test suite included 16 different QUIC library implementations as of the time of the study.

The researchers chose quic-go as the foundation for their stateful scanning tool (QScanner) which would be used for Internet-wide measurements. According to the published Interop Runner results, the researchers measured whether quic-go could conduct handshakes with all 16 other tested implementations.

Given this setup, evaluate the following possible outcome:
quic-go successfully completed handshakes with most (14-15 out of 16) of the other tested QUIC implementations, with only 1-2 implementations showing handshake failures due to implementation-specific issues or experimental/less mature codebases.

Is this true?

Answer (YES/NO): NO